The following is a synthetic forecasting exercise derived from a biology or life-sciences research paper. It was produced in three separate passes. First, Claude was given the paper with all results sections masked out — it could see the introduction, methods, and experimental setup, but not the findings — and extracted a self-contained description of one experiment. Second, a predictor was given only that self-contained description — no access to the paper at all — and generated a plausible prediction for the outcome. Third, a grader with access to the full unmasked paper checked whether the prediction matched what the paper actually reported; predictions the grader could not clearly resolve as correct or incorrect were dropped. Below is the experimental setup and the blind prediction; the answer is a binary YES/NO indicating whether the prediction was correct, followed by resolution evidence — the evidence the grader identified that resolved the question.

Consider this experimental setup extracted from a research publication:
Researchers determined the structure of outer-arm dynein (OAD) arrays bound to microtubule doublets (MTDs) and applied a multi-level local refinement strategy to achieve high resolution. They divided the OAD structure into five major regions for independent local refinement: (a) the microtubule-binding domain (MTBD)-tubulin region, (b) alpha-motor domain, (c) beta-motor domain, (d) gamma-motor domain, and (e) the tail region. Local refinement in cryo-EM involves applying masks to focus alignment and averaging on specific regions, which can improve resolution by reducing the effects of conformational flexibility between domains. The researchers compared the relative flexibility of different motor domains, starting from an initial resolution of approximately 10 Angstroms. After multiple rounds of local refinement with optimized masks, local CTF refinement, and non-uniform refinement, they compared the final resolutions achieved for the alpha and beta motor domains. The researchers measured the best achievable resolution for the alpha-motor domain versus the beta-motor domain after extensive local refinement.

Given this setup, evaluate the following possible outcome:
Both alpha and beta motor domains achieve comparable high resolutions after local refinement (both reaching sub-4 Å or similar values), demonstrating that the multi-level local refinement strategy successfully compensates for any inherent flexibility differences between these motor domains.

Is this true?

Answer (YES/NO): YES